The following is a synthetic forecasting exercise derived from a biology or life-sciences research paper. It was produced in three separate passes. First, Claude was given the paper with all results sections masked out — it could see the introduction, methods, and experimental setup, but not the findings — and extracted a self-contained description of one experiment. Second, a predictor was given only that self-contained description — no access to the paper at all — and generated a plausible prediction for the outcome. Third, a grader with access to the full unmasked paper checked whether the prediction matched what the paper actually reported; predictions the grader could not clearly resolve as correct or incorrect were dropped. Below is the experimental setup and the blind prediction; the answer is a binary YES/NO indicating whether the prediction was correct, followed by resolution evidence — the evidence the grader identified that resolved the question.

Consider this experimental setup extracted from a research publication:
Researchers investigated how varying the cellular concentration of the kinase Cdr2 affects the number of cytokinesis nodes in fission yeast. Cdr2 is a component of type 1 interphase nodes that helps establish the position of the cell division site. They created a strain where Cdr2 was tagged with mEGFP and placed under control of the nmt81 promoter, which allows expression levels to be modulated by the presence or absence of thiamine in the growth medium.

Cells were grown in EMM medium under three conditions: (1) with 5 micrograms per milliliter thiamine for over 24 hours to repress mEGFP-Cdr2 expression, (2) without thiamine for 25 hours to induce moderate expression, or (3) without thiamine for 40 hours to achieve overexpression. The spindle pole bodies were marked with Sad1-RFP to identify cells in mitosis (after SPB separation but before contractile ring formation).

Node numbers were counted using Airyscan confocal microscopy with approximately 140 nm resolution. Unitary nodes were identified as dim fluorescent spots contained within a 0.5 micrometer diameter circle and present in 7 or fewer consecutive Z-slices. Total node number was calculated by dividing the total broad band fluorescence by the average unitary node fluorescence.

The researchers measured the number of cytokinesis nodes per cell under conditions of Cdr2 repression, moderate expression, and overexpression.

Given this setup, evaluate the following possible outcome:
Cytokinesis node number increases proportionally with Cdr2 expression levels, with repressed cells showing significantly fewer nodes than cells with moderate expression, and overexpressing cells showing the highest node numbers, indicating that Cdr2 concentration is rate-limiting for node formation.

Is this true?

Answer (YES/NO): NO